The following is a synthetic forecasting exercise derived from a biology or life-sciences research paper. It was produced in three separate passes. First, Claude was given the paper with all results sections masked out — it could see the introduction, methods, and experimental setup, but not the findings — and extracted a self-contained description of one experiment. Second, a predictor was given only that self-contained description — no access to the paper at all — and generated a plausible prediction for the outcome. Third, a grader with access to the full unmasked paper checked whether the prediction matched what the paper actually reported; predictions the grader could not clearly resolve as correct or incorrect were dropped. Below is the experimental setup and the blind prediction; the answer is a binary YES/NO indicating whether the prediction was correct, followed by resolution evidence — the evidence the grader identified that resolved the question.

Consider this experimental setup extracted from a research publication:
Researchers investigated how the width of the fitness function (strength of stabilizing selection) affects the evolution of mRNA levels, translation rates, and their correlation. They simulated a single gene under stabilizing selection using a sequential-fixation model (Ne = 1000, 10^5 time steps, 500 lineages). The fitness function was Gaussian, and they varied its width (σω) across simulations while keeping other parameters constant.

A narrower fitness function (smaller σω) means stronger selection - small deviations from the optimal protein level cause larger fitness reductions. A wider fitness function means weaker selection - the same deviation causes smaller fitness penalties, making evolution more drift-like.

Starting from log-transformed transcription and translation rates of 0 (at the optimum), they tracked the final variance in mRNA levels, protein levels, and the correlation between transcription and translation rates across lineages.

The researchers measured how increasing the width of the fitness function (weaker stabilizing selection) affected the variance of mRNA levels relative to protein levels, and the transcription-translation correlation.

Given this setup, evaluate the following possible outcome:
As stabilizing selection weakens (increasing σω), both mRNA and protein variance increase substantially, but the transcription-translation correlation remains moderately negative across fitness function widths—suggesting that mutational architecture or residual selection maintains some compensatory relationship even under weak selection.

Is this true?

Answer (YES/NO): NO